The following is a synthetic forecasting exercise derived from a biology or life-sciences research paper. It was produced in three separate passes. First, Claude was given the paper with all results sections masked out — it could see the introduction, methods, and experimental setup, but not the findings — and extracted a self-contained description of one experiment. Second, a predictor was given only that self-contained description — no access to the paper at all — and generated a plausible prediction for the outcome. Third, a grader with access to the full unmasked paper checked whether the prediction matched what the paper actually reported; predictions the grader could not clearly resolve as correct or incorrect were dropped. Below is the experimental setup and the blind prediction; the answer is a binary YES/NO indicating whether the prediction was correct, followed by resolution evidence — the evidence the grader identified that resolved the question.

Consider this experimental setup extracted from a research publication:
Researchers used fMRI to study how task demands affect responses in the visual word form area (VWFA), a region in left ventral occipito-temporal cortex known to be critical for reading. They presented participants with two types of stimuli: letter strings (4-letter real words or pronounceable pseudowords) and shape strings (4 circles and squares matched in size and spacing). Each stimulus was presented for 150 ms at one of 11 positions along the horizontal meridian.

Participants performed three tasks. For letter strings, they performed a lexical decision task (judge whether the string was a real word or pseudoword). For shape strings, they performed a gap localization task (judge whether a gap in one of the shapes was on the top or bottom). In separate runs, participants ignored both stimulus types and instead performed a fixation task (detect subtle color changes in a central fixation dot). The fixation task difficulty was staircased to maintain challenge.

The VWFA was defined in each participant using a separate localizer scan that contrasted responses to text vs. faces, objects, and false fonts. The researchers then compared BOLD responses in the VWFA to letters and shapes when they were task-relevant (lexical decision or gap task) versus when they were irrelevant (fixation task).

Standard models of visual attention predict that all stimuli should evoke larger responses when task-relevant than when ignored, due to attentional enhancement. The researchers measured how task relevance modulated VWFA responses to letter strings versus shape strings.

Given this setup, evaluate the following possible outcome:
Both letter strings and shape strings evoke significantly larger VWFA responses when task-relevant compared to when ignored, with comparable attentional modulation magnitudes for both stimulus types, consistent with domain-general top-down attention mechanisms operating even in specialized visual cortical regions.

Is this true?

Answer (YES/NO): NO